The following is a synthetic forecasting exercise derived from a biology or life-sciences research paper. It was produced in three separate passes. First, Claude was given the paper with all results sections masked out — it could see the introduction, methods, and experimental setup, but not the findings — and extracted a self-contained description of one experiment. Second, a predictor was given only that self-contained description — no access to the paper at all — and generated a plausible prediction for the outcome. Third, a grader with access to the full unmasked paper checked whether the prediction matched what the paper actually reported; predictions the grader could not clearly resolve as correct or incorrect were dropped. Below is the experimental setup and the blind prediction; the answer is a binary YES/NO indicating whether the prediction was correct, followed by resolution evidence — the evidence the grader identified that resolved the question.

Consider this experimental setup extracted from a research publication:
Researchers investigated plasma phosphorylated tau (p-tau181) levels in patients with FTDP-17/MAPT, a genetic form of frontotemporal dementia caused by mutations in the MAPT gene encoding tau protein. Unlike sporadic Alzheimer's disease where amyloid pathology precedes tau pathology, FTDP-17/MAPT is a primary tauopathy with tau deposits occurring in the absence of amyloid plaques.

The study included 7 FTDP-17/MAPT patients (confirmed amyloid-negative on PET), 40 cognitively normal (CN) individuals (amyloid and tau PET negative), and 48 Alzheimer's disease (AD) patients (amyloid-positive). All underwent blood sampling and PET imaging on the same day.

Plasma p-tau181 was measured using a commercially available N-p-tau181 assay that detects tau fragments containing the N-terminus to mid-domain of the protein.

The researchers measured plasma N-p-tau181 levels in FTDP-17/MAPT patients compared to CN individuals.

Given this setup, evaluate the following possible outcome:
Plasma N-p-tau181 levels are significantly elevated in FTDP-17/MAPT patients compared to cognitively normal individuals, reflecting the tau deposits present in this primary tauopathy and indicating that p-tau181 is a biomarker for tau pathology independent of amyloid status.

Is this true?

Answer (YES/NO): NO